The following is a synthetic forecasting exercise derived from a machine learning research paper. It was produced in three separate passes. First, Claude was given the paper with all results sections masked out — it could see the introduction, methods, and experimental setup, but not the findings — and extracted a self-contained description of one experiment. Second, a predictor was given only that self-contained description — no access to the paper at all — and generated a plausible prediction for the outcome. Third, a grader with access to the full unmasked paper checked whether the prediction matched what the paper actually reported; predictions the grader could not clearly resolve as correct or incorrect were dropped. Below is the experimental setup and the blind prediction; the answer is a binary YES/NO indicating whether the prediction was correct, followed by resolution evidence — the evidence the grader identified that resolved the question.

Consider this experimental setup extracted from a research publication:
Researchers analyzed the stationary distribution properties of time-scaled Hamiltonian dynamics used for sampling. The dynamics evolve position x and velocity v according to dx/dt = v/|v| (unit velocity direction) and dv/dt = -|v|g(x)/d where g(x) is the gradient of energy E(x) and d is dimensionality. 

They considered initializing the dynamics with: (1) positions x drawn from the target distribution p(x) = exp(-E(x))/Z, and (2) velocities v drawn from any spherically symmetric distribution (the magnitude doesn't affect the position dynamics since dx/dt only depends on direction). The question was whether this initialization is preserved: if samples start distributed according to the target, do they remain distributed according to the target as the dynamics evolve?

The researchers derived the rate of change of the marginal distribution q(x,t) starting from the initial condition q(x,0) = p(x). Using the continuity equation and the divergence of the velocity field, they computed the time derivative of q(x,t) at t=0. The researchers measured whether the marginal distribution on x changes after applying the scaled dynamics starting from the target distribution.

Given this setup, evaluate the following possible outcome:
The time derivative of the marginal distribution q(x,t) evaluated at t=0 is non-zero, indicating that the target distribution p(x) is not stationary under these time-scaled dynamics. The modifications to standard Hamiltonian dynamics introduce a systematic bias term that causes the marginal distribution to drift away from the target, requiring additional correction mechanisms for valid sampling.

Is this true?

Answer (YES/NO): NO